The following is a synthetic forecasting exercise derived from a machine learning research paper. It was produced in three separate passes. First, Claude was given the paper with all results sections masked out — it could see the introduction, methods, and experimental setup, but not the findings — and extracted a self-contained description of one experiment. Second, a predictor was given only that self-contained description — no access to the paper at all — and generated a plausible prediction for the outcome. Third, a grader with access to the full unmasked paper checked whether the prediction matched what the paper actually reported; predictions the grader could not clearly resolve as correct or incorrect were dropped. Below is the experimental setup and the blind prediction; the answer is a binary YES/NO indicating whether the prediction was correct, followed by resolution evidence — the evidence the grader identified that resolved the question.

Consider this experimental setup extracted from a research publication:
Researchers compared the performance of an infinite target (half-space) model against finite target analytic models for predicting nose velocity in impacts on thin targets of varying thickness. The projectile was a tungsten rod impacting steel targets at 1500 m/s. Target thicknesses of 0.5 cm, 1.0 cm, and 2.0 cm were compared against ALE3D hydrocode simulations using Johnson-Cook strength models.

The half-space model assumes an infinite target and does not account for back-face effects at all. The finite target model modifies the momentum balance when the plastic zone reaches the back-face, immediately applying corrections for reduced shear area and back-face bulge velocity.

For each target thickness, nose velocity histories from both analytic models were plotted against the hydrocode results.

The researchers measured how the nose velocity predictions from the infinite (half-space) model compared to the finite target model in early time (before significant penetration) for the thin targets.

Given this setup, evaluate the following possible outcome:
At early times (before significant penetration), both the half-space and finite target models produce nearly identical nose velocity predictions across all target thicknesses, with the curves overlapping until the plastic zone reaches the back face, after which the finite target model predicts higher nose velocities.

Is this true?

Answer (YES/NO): NO